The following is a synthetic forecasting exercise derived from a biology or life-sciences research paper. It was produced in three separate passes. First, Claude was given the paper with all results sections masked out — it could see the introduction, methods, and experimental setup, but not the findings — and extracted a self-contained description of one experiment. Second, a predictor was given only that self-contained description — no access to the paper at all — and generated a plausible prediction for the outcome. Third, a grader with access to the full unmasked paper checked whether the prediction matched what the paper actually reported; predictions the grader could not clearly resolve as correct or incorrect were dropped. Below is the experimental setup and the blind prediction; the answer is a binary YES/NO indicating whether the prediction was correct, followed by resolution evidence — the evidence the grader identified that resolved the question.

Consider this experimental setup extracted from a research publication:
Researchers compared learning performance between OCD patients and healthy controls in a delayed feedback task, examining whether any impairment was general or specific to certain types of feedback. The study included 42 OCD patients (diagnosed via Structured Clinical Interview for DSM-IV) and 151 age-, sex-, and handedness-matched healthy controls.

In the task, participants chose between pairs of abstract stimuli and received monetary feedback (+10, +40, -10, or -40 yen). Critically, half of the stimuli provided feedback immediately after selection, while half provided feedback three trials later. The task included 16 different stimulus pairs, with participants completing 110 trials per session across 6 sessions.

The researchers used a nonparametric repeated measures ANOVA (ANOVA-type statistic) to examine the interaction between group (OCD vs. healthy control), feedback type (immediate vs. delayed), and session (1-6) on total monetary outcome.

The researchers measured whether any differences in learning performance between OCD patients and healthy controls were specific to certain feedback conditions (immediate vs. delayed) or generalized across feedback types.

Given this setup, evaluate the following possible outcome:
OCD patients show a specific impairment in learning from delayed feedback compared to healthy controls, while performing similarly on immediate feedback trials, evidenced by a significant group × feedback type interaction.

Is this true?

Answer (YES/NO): YES